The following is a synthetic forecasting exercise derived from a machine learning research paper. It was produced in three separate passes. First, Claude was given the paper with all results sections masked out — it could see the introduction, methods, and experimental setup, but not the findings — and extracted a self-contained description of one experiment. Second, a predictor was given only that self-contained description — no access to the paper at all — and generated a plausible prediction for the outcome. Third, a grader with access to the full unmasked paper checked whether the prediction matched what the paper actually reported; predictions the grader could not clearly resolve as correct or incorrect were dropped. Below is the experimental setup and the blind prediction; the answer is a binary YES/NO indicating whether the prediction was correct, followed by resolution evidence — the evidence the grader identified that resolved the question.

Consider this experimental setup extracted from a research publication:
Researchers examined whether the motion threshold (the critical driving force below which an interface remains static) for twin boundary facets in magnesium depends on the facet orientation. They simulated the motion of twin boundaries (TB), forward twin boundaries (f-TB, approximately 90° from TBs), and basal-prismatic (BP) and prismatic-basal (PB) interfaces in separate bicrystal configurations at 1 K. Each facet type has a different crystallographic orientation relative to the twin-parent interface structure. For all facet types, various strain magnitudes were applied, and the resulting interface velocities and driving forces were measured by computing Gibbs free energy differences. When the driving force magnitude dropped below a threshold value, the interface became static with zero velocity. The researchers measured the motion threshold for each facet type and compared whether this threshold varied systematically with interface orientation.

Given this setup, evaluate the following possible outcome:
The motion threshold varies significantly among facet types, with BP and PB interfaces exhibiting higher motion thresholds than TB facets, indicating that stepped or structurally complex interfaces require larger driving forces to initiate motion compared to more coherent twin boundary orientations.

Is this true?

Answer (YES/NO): NO